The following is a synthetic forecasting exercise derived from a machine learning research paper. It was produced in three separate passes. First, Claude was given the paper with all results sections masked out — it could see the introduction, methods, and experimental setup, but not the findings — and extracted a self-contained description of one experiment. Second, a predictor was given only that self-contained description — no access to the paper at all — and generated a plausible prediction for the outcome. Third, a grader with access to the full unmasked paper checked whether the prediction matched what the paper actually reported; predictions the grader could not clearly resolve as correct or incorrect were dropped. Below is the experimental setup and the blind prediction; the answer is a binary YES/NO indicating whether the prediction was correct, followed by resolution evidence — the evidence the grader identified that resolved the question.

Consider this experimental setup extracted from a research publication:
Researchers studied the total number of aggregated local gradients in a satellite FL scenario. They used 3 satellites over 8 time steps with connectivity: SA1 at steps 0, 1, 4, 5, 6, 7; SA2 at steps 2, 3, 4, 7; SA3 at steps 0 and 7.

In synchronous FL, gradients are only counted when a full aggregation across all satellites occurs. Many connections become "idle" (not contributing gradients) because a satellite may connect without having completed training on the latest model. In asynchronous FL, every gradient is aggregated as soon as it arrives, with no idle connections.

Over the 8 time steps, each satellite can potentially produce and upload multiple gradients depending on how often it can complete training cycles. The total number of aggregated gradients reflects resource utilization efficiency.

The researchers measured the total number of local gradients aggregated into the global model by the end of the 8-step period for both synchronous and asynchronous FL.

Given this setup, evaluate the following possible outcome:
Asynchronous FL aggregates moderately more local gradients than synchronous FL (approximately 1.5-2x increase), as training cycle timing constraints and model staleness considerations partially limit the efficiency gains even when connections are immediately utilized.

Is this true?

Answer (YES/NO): NO